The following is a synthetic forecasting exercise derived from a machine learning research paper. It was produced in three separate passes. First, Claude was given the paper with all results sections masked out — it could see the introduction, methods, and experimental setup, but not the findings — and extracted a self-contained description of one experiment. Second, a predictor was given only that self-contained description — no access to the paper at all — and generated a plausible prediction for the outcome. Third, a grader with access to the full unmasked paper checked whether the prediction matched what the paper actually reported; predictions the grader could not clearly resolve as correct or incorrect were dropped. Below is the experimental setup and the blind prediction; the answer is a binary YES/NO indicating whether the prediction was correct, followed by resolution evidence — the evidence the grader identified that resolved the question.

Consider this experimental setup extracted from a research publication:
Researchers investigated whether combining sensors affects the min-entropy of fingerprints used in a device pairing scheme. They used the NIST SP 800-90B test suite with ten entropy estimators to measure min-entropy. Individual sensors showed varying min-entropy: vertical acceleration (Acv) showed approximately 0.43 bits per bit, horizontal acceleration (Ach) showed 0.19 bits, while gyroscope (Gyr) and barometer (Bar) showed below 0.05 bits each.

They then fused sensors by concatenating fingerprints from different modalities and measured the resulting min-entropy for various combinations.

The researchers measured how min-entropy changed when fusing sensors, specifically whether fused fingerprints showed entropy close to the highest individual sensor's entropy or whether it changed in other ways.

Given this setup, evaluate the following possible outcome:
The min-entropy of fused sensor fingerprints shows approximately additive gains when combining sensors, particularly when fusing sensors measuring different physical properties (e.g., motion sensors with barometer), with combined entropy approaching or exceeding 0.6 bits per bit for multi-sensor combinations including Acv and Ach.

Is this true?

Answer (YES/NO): NO